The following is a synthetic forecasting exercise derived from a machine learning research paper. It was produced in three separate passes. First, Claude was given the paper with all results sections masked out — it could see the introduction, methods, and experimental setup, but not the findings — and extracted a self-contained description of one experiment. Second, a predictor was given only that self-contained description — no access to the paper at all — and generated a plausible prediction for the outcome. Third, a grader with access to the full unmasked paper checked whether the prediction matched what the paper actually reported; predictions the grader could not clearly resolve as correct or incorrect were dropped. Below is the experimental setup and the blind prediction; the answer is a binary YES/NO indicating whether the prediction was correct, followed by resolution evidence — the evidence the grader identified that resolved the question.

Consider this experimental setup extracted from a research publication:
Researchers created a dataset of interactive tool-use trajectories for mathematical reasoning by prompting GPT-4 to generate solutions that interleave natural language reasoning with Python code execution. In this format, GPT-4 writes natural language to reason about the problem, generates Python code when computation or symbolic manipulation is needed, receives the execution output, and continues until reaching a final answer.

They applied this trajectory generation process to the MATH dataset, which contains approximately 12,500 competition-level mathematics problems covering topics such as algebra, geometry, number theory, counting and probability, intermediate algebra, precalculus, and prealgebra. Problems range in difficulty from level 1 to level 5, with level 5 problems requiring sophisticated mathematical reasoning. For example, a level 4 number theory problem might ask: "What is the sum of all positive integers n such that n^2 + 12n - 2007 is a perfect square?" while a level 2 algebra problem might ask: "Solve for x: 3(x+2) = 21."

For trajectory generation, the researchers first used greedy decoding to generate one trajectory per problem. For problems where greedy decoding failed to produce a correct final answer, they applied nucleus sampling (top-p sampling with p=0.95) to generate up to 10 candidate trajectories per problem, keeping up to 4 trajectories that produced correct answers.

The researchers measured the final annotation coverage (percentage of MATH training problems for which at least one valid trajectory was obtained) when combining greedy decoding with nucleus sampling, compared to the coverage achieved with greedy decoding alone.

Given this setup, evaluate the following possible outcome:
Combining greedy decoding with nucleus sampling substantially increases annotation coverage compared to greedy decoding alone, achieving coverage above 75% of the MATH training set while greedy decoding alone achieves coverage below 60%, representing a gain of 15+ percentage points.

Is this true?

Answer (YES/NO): NO